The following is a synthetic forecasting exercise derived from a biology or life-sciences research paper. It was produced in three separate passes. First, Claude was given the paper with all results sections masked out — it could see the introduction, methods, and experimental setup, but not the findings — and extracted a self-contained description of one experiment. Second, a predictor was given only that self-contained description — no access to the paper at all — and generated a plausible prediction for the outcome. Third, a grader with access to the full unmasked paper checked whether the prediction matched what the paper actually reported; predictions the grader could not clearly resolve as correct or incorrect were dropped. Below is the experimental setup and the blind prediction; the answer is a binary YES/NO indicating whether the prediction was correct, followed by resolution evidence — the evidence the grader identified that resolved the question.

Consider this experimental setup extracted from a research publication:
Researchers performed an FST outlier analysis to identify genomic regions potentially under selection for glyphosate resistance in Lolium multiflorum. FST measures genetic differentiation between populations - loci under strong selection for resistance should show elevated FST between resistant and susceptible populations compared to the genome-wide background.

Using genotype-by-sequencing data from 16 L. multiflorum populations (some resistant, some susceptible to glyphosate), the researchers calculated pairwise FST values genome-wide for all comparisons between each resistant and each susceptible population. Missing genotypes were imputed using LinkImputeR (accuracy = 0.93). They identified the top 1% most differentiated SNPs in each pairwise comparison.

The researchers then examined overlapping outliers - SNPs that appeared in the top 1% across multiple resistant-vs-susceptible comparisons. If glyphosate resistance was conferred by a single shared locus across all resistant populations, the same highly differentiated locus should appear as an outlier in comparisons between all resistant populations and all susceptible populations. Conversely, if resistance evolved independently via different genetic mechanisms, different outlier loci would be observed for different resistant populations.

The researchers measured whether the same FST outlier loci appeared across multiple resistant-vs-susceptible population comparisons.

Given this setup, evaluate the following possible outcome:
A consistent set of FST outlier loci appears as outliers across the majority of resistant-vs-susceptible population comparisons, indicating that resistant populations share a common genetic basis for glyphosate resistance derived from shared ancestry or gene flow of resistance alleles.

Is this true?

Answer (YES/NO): NO